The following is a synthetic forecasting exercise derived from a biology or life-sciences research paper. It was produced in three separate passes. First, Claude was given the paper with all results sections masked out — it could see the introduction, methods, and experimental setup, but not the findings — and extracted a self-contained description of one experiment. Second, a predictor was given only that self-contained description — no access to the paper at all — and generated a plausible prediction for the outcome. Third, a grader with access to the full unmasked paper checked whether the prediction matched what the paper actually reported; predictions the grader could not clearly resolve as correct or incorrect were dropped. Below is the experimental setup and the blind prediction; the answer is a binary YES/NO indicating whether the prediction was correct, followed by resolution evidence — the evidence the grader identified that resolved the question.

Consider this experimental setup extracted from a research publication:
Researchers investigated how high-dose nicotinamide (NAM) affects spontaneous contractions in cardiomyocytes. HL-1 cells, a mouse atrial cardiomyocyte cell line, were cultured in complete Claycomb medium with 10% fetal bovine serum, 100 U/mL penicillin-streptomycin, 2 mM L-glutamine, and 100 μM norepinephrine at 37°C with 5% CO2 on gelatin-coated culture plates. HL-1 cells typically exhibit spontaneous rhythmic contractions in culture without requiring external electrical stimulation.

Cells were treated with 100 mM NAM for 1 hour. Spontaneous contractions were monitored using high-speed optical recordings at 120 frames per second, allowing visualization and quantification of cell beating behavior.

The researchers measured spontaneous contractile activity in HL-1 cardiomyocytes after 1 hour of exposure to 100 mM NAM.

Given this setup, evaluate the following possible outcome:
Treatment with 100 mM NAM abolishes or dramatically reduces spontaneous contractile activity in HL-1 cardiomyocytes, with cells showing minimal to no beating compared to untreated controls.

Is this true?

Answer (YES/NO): YES